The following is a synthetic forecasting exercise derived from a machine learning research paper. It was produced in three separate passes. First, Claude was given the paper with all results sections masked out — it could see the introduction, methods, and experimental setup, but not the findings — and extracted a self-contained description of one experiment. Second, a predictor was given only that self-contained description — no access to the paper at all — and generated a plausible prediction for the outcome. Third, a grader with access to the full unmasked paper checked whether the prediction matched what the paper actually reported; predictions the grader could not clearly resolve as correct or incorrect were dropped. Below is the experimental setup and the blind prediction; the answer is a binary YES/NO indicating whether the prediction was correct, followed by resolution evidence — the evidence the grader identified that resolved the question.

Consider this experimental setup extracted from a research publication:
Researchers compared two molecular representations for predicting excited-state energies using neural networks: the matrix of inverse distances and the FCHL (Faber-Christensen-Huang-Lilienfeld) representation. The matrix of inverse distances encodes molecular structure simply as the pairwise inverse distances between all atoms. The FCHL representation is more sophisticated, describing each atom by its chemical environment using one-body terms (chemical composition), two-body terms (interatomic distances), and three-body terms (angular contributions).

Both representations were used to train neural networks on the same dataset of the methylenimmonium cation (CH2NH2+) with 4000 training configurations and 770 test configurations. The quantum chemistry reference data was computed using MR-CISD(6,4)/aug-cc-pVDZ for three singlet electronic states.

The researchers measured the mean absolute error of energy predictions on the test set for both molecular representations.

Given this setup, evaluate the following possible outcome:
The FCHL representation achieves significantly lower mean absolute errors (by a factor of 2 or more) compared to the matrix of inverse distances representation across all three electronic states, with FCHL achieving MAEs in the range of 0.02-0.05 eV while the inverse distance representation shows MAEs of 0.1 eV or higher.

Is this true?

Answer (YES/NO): NO